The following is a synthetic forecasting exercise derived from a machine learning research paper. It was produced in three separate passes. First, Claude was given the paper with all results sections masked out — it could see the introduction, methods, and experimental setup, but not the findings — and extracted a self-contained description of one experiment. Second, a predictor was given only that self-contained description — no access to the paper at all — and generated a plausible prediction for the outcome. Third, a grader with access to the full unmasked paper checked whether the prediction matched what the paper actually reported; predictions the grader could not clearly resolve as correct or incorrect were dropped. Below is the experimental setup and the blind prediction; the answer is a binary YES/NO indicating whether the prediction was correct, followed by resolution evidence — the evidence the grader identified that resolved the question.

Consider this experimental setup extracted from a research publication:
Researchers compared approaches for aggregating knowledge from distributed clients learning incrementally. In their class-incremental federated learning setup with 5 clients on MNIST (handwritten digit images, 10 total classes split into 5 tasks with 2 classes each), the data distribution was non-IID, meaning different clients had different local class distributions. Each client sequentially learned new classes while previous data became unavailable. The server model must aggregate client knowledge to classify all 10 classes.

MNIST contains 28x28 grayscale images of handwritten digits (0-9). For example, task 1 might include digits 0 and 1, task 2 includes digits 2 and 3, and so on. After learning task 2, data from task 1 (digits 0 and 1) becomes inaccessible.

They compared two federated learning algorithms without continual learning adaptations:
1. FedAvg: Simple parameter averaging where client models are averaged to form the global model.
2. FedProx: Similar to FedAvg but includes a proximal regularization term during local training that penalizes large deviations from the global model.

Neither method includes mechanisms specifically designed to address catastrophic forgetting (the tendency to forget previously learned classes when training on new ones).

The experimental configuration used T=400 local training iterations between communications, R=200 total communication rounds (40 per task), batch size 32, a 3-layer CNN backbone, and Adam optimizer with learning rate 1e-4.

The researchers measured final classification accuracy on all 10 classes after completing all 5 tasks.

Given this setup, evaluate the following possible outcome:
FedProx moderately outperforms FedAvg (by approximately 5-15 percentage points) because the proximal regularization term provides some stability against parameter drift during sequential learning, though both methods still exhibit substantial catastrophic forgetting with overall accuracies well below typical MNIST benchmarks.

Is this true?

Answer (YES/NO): NO